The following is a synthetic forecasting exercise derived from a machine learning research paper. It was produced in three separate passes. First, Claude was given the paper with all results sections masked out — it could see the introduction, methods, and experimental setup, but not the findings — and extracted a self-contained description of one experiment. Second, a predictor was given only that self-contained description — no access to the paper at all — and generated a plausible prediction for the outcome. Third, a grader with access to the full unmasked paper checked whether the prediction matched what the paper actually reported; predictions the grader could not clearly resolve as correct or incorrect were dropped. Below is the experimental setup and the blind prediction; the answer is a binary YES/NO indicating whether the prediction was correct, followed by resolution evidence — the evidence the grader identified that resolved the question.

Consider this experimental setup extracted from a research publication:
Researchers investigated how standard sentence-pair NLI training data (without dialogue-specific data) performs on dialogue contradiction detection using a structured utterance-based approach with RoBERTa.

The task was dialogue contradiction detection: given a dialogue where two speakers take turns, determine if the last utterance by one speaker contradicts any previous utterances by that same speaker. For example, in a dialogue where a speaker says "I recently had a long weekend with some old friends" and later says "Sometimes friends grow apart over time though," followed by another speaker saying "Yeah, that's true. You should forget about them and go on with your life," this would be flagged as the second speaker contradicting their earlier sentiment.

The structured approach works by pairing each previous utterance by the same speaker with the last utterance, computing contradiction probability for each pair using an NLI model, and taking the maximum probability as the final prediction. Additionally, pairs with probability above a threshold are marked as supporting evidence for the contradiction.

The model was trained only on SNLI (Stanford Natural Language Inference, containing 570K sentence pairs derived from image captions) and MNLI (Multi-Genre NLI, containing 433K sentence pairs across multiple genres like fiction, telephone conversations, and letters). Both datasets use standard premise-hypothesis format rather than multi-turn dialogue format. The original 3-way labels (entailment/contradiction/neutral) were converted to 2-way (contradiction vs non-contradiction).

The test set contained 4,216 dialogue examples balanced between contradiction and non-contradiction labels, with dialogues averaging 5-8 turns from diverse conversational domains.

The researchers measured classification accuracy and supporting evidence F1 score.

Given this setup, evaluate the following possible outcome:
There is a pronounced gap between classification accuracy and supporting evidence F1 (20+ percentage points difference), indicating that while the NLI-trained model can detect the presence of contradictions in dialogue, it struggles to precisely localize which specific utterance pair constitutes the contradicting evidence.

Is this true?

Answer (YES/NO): NO